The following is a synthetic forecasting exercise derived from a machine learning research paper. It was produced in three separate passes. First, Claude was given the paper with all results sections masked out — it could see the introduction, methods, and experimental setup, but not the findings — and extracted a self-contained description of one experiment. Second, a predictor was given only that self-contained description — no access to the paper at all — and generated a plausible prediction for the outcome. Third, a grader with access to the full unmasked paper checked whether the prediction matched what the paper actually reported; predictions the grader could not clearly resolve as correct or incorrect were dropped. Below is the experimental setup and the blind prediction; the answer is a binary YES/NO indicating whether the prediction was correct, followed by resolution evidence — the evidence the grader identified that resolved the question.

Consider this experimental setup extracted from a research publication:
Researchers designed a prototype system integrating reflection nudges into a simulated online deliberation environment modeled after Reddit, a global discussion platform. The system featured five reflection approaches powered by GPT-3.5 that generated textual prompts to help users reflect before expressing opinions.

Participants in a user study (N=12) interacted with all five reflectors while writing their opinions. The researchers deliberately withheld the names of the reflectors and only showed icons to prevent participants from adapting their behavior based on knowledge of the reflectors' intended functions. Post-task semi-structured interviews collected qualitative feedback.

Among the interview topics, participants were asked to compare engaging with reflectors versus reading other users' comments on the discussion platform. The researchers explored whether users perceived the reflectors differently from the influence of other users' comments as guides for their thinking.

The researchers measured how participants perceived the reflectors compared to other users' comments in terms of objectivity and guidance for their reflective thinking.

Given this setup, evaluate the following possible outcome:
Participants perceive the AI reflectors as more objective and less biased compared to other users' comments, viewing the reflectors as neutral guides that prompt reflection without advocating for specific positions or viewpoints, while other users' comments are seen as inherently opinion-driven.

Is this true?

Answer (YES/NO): YES